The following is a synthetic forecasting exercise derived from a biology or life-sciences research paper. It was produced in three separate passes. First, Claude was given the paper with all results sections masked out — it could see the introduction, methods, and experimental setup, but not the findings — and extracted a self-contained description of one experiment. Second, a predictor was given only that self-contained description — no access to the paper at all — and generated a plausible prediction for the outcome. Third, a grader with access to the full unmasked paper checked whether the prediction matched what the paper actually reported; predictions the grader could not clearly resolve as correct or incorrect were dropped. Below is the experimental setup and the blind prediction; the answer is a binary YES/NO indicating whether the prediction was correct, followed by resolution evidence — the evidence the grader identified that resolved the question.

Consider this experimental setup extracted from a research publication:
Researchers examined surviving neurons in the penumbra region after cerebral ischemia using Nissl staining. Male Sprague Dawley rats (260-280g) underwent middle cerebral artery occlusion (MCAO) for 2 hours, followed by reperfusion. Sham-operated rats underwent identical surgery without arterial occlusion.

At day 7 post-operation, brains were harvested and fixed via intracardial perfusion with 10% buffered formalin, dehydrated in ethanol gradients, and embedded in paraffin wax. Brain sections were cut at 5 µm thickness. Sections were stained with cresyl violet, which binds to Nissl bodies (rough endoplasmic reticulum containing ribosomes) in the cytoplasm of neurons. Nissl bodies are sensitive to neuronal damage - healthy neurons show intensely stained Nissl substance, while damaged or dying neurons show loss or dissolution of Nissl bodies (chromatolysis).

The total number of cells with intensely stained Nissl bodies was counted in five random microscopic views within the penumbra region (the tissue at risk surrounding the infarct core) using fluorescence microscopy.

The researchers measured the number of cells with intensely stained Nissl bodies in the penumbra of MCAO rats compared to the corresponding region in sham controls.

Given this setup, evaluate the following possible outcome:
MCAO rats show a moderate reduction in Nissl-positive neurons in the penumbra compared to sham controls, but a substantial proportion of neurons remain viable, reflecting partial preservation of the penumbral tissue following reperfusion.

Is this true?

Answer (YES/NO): NO